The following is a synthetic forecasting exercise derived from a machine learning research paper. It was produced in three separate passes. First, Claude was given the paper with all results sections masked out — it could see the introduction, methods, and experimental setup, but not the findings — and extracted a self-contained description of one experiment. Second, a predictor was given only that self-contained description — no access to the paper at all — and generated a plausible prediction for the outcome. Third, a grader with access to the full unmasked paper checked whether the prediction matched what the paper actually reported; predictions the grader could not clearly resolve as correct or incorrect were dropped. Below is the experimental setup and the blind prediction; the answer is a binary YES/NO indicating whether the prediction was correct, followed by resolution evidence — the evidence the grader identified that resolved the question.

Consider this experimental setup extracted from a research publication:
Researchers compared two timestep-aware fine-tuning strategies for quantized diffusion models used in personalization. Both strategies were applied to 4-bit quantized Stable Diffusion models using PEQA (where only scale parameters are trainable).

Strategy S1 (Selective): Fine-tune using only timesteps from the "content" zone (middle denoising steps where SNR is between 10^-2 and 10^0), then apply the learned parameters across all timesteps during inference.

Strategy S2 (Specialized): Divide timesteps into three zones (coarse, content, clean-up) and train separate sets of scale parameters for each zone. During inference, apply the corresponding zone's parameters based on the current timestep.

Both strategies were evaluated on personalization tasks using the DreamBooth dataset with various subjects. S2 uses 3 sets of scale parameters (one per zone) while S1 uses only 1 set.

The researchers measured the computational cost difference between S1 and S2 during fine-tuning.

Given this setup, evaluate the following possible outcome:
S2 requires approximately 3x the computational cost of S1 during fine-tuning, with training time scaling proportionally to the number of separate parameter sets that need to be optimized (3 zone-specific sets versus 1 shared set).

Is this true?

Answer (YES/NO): YES